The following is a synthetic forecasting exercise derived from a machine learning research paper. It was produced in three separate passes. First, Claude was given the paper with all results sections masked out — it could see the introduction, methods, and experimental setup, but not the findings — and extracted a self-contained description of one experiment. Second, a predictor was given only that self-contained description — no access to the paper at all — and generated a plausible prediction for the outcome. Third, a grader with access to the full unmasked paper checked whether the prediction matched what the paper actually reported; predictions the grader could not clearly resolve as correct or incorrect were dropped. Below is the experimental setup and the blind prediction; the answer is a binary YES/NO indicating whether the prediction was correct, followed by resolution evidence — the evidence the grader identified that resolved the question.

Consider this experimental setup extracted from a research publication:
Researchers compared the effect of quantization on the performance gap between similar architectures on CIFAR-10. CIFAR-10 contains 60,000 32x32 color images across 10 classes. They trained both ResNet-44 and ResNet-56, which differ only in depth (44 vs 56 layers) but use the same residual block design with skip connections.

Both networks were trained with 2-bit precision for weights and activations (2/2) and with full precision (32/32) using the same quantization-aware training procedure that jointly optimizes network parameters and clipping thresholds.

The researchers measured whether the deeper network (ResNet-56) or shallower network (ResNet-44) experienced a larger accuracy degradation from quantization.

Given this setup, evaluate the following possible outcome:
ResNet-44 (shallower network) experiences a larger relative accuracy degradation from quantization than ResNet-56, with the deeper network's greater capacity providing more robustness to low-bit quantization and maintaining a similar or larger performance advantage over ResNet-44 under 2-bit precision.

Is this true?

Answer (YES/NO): NO